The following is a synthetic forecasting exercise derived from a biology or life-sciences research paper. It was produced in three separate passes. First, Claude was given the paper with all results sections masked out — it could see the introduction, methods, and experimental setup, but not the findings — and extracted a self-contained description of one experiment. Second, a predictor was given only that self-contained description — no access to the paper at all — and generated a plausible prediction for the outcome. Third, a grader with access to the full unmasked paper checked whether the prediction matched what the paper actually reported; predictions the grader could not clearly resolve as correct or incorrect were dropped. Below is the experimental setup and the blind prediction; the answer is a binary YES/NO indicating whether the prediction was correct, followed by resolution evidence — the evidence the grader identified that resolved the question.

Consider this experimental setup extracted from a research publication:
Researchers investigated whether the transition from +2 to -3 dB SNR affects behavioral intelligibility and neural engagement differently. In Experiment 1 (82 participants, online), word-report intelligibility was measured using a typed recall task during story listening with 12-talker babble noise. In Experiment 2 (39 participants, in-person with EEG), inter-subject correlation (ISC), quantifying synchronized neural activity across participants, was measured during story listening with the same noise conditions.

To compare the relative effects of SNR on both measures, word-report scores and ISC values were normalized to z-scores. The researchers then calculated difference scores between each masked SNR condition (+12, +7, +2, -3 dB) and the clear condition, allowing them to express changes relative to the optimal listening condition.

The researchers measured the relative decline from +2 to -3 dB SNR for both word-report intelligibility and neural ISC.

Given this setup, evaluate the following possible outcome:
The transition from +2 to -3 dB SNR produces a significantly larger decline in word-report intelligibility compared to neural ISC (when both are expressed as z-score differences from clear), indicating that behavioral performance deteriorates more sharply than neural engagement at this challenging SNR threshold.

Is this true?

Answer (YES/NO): YES